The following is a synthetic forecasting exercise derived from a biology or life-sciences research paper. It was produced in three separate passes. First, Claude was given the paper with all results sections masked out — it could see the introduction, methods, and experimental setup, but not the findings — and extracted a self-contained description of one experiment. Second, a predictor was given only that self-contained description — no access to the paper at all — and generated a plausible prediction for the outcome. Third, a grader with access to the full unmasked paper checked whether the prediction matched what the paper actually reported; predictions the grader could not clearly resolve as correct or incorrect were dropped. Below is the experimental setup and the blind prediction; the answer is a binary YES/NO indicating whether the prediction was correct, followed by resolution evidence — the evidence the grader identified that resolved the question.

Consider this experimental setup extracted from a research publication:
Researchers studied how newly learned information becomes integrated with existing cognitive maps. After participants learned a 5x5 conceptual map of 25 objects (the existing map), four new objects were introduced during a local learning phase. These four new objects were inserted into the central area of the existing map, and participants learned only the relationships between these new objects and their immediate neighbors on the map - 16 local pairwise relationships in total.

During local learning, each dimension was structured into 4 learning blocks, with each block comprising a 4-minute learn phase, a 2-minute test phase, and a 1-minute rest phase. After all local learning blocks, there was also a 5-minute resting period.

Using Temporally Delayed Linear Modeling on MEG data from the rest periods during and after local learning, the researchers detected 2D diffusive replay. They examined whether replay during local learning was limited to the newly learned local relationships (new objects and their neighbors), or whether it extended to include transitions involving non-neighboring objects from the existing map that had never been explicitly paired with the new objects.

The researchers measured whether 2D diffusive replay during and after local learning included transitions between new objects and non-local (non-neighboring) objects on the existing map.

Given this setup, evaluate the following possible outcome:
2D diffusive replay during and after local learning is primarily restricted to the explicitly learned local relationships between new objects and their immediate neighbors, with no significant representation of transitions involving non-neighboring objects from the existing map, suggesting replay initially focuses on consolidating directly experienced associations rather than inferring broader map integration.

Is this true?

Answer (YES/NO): NO